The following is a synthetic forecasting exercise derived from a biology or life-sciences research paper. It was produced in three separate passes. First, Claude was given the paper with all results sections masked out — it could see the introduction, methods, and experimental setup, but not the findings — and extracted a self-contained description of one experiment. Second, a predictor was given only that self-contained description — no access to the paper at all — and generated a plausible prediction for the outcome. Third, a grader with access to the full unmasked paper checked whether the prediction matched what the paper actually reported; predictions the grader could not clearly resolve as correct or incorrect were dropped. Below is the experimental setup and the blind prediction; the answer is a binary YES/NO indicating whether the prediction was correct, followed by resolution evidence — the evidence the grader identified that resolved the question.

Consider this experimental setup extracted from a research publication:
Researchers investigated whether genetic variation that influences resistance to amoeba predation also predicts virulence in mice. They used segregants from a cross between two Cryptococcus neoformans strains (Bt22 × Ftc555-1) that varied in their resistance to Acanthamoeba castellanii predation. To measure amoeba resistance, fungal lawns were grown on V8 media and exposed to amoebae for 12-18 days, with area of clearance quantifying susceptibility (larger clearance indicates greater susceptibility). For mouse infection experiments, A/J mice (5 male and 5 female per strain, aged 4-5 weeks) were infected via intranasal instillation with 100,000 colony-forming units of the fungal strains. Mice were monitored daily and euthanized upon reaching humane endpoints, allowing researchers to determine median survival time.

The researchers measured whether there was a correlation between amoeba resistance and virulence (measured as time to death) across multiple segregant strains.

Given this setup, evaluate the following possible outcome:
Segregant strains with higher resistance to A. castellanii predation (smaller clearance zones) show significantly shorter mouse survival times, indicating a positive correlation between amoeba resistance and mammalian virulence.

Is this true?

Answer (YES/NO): NO